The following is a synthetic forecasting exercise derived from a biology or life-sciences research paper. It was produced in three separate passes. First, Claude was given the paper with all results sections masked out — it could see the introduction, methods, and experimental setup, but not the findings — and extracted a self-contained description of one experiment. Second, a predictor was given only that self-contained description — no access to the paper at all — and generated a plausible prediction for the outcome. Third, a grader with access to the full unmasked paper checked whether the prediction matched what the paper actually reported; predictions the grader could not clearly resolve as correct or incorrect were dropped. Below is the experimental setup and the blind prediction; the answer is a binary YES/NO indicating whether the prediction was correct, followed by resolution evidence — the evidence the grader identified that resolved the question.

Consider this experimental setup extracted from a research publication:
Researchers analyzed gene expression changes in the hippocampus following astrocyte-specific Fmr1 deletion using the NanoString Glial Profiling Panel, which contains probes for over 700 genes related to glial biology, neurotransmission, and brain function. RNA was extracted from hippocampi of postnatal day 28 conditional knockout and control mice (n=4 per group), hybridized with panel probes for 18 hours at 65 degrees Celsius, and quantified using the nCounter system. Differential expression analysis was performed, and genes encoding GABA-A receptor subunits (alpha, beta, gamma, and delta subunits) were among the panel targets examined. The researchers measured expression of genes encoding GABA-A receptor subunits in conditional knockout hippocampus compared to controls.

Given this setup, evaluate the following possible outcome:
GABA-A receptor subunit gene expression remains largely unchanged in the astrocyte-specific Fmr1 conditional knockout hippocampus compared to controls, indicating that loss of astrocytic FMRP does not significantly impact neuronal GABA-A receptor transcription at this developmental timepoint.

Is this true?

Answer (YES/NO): NO